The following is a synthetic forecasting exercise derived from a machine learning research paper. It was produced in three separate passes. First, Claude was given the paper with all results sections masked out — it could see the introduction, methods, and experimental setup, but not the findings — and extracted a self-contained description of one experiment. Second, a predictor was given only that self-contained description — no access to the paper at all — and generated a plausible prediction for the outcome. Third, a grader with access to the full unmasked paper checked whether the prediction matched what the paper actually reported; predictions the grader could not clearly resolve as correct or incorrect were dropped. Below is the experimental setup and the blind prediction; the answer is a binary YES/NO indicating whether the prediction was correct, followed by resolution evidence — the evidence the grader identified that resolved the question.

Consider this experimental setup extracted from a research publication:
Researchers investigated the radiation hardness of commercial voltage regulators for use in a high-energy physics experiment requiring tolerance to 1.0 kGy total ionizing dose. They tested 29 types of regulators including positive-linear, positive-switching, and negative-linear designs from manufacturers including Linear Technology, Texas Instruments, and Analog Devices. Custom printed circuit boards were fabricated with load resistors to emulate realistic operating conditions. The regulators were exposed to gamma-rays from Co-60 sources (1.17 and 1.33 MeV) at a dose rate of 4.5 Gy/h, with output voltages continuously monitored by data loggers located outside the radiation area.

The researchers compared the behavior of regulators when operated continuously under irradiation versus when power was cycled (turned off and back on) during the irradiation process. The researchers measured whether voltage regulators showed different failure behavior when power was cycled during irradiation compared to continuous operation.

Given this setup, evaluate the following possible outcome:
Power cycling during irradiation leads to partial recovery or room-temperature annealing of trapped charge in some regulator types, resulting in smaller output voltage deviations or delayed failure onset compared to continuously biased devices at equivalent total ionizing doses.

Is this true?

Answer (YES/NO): NO